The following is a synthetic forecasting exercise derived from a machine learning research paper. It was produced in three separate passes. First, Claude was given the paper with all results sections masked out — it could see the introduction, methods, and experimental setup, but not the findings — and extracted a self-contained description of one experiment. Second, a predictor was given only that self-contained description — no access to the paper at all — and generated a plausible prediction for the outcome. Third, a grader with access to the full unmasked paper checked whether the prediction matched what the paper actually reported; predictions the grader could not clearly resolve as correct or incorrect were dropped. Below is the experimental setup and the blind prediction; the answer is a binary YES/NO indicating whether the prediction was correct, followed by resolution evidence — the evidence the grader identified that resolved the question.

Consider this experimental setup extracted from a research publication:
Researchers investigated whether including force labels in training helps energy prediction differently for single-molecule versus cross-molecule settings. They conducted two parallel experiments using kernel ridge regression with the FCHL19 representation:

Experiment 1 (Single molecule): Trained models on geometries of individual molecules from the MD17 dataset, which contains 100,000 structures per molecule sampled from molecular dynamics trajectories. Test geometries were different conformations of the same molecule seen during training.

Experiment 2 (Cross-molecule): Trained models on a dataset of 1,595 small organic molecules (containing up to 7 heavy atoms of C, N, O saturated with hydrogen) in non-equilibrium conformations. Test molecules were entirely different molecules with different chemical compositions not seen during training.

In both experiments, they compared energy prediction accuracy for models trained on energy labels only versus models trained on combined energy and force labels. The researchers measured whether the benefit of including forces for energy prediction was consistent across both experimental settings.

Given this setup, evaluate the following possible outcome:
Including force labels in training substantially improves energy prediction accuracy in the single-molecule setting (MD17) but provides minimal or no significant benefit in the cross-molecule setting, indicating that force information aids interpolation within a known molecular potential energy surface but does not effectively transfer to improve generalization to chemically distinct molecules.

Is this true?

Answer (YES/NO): YES